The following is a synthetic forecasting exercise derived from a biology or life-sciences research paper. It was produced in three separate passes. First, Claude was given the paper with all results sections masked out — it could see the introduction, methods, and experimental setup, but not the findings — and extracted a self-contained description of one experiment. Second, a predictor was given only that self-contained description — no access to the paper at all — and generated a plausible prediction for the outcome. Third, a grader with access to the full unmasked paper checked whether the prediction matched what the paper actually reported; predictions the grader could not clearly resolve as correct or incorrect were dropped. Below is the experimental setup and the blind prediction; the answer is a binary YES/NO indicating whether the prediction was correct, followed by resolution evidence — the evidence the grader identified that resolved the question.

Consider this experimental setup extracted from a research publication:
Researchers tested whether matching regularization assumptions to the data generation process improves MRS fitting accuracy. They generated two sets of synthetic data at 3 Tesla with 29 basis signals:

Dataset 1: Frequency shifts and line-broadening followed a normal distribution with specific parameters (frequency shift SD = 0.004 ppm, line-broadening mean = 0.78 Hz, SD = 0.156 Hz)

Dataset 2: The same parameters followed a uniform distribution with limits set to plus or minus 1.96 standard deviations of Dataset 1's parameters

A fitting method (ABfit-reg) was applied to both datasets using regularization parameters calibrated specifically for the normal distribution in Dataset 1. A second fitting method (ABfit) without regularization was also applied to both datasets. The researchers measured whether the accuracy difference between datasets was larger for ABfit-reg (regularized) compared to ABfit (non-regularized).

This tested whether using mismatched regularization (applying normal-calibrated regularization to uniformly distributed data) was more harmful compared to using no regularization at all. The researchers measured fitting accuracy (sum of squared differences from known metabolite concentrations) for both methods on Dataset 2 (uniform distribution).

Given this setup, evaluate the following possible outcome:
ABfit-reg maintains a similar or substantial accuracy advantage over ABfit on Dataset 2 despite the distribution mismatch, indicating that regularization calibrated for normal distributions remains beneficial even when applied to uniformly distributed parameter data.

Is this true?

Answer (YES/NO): YES